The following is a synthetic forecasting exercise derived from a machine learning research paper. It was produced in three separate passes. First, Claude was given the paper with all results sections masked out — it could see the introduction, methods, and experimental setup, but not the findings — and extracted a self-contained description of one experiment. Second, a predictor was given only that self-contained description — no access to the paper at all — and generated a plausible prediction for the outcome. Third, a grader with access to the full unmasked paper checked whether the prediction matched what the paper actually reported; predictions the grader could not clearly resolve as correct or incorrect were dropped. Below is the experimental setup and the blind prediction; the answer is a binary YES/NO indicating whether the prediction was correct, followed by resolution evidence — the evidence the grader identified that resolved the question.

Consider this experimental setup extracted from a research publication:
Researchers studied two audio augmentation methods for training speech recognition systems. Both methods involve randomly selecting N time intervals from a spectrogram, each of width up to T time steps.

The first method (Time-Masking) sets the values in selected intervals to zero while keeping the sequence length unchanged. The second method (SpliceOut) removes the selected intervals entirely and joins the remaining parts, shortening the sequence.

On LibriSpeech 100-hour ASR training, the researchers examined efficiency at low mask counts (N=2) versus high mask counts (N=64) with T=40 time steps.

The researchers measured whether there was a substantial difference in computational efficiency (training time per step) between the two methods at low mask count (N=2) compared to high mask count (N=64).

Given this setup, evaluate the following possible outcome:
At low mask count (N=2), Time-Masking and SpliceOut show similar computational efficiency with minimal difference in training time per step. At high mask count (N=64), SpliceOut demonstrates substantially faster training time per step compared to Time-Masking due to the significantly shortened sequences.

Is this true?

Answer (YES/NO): YES